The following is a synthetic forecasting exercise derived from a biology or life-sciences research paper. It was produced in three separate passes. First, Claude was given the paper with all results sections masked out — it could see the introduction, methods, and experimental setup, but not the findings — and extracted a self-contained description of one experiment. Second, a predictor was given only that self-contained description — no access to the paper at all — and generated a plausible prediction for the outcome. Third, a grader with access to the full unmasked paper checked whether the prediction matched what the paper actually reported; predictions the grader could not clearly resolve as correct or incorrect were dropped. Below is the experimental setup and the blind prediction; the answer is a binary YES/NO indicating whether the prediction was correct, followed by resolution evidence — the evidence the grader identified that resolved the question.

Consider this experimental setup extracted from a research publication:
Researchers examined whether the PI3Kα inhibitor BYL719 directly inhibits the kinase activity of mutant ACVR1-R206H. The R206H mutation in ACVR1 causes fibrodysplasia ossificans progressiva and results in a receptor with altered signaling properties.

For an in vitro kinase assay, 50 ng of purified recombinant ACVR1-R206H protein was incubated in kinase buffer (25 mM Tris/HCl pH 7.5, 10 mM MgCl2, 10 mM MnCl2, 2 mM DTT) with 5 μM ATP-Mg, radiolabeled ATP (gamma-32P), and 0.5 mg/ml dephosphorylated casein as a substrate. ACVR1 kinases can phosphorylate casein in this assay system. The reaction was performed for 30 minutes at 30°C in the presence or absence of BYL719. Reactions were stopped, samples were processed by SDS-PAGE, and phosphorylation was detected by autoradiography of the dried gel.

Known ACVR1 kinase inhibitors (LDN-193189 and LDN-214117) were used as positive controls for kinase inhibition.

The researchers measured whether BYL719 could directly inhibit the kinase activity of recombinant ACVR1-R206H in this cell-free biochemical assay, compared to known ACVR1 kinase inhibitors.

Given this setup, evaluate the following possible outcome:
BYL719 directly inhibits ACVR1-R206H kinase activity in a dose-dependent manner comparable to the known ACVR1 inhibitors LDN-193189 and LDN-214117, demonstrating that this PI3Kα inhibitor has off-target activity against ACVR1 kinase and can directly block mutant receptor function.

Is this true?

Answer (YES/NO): NO